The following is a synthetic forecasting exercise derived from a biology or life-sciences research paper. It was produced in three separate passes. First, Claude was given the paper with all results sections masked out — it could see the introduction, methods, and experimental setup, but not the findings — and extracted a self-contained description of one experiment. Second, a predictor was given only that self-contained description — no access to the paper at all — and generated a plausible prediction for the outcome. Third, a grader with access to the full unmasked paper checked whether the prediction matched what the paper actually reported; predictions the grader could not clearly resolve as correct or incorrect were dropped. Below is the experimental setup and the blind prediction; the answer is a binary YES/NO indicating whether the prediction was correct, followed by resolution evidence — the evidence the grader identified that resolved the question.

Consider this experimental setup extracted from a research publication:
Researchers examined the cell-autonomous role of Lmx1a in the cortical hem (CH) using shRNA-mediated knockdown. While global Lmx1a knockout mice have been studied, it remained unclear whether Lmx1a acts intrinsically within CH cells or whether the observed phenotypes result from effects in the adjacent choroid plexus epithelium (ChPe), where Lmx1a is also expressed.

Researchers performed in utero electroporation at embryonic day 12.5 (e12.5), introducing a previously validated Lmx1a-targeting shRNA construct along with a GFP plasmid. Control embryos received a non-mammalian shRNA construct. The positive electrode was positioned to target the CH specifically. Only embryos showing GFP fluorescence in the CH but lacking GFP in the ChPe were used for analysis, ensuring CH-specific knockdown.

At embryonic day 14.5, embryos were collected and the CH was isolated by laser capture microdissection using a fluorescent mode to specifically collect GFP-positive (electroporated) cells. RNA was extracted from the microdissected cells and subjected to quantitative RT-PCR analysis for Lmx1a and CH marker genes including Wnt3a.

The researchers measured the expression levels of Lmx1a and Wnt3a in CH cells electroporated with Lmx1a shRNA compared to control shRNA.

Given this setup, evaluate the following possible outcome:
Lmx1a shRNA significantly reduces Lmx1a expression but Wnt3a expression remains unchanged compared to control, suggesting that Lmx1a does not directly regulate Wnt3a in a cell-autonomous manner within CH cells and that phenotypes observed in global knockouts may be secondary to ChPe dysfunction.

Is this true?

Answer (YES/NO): NO